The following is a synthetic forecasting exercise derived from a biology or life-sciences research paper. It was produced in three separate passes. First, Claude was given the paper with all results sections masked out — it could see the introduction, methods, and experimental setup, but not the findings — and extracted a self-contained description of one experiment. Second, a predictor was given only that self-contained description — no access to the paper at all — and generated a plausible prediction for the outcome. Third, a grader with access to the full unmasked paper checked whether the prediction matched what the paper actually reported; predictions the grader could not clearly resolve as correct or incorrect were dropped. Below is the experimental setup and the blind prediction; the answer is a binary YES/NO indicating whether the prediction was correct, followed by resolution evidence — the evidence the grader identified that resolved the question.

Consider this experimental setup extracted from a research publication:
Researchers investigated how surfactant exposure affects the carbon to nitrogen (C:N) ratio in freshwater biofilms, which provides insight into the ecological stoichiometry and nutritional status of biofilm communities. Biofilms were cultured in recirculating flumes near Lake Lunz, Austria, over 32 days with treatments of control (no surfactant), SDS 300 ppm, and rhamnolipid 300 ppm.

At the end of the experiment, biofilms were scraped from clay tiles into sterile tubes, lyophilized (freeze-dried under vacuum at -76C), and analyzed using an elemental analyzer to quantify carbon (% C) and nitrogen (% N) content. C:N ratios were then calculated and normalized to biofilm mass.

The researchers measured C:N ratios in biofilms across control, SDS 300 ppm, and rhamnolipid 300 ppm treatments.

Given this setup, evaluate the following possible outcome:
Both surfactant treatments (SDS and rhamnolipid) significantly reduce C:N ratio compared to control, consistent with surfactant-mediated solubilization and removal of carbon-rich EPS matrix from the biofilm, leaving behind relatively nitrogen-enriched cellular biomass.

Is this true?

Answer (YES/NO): NO